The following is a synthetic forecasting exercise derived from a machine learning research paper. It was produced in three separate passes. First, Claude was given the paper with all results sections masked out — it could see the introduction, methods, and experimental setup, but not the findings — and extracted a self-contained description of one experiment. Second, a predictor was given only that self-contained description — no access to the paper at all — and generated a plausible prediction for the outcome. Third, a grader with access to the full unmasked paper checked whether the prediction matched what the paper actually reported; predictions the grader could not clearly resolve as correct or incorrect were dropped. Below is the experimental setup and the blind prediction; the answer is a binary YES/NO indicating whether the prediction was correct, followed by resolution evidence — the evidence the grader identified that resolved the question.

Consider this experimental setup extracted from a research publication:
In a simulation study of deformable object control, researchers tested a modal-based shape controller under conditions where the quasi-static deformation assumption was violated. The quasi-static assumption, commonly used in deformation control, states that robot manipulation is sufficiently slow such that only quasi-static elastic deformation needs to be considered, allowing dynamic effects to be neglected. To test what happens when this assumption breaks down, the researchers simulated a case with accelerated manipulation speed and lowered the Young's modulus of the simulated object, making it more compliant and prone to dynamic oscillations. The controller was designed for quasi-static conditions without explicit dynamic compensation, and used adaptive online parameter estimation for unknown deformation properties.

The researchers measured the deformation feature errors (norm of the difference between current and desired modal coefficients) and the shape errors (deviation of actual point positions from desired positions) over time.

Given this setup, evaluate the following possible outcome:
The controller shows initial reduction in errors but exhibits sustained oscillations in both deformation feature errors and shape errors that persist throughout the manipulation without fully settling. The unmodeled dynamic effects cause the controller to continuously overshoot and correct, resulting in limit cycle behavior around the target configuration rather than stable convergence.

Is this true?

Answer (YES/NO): YES